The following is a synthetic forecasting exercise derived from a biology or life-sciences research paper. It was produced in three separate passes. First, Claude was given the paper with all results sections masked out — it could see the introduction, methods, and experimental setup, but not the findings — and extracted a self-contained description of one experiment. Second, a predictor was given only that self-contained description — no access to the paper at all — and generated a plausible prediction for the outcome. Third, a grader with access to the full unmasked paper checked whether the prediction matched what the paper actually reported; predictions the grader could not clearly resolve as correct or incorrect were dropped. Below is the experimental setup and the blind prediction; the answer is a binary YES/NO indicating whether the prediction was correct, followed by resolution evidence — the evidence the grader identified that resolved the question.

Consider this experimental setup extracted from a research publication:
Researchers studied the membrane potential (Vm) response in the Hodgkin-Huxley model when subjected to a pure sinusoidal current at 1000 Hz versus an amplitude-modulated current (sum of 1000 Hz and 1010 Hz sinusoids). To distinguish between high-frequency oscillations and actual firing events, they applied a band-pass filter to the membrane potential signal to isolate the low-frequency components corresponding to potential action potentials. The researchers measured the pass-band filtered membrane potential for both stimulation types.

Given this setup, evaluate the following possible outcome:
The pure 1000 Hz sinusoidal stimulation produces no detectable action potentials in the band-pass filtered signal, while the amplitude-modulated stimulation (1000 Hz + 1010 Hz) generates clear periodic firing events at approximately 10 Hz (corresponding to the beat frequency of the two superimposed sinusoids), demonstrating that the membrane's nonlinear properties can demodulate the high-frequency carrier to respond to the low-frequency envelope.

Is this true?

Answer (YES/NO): NO